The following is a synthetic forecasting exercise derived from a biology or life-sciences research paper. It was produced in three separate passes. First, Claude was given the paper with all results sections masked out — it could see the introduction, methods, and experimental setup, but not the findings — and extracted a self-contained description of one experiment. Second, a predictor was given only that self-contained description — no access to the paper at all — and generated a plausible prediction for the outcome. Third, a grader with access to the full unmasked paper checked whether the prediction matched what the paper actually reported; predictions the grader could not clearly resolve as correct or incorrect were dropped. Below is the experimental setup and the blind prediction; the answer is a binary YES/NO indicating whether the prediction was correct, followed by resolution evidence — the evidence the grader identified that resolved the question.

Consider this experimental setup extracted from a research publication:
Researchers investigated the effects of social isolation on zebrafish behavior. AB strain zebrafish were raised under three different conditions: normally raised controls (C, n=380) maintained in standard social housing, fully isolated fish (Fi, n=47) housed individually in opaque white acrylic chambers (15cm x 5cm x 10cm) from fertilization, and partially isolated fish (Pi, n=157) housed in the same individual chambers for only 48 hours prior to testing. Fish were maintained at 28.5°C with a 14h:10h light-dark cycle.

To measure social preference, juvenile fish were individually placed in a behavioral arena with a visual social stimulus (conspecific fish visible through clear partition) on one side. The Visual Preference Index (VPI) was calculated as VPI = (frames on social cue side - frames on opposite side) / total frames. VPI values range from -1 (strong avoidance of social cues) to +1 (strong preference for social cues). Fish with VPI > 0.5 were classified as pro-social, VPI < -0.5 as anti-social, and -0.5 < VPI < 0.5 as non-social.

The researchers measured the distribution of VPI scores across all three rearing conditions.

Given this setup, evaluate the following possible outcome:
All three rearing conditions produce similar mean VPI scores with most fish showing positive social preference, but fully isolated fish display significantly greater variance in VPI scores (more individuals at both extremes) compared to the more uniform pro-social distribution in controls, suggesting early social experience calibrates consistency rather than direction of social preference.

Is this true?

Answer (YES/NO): NO